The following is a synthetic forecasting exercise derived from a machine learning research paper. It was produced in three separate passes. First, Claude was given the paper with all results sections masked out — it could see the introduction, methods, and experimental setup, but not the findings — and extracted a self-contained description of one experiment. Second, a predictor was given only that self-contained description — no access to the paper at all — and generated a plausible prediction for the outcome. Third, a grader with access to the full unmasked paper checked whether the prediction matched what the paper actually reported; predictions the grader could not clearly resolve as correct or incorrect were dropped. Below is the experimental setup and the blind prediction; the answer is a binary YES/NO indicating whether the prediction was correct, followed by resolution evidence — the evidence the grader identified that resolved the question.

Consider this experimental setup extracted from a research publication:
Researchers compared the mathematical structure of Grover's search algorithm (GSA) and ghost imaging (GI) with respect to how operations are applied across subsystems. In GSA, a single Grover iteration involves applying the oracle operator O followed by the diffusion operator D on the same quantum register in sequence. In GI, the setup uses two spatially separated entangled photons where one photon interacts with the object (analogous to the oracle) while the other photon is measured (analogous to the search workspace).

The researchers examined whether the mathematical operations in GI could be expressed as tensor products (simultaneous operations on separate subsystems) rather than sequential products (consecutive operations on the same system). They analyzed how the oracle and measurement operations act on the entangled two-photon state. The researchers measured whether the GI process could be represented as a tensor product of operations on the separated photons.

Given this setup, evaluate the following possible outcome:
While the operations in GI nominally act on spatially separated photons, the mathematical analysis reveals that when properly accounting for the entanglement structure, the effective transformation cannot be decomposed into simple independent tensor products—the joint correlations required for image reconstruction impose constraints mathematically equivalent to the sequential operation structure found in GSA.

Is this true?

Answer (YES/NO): NO